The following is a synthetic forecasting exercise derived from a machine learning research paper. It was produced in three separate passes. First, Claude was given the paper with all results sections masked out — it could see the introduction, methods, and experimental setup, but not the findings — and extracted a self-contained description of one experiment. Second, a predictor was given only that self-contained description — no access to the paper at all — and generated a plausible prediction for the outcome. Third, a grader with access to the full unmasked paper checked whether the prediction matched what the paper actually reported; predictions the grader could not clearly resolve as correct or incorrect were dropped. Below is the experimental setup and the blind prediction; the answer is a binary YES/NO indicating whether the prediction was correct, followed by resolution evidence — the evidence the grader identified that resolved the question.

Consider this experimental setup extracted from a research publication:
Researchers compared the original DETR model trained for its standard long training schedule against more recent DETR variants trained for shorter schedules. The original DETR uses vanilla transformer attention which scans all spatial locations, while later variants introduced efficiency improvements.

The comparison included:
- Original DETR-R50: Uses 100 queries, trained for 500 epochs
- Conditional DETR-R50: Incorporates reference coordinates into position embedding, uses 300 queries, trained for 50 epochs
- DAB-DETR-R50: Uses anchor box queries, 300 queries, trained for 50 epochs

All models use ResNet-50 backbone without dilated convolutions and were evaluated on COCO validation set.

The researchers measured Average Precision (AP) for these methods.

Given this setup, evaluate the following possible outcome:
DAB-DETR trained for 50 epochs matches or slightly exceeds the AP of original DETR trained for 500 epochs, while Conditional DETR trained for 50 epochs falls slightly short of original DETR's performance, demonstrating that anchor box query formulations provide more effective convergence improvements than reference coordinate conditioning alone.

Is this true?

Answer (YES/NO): YES